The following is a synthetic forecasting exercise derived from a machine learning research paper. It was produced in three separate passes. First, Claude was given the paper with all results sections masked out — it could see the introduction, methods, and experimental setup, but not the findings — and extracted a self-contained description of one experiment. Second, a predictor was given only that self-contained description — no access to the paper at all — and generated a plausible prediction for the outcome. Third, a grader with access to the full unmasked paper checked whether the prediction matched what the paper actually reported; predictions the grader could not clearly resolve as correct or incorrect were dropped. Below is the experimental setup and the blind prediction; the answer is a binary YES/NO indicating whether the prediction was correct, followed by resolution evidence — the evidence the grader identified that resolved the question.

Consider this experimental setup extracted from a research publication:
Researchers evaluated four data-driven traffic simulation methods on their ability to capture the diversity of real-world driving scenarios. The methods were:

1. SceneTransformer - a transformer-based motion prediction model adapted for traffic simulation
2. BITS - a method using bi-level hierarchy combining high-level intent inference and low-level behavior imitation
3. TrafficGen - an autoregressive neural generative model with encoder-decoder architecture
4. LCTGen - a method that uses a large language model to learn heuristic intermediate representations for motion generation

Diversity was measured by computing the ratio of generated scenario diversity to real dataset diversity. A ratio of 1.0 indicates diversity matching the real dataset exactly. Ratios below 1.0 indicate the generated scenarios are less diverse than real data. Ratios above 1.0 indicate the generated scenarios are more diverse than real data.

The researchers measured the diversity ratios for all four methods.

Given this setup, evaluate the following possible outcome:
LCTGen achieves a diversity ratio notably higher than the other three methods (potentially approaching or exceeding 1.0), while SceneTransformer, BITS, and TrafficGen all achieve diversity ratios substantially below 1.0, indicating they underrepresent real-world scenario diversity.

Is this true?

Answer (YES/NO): NO